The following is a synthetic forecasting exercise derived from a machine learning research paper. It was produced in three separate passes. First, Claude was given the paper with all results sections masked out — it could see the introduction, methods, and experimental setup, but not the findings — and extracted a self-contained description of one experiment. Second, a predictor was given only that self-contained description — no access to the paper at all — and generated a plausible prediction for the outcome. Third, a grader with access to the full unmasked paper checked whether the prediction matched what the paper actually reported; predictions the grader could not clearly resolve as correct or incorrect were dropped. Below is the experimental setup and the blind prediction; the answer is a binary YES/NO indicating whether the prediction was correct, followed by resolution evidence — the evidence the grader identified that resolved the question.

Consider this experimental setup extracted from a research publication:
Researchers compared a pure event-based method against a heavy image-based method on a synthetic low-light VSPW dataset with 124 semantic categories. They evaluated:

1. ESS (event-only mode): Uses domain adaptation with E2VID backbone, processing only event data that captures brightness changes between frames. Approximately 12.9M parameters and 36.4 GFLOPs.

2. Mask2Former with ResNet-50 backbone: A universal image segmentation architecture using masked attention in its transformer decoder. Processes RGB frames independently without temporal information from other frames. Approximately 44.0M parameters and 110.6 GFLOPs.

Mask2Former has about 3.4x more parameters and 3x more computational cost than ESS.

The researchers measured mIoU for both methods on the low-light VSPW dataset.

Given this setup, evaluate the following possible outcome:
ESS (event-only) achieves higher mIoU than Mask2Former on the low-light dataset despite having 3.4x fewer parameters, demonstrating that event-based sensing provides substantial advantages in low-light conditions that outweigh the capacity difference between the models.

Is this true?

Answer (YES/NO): YES